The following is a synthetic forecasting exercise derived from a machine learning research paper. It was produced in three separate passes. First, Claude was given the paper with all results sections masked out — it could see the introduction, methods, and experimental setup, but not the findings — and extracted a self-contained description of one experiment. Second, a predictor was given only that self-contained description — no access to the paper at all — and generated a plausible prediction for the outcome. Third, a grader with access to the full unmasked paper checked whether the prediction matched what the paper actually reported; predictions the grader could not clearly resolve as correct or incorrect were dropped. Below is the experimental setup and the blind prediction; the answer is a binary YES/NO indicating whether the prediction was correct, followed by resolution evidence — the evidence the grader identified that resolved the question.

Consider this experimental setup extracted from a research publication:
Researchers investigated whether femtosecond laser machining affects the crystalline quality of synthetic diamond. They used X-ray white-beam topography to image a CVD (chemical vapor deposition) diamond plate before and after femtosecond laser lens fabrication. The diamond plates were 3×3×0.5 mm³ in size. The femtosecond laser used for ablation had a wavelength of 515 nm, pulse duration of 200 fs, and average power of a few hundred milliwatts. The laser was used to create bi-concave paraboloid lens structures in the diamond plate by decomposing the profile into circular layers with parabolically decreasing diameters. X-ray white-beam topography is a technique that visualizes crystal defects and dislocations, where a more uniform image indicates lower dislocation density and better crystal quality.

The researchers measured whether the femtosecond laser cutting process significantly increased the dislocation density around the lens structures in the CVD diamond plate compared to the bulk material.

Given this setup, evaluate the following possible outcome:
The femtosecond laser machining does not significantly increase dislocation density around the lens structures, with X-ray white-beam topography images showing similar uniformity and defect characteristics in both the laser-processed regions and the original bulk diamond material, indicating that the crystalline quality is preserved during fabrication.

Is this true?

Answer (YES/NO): YES